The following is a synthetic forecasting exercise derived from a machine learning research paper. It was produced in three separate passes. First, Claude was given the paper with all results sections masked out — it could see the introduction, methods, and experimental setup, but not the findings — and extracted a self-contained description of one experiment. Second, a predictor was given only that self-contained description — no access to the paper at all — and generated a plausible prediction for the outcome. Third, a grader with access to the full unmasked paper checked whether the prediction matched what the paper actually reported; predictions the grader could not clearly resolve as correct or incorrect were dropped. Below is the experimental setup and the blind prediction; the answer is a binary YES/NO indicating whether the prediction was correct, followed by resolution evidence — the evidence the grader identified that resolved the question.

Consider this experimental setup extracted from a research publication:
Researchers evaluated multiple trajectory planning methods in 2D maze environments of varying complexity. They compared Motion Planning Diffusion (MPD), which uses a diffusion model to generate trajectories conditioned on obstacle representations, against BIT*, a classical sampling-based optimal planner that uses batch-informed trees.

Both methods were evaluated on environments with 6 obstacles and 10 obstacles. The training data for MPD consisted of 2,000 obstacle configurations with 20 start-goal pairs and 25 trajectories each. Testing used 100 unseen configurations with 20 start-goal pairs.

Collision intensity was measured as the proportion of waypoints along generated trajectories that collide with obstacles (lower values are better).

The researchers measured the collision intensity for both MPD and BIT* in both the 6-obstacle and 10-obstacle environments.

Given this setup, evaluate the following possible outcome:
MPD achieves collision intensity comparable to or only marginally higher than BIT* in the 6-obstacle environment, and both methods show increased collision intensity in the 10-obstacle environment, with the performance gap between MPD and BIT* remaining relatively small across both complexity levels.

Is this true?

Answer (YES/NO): NO